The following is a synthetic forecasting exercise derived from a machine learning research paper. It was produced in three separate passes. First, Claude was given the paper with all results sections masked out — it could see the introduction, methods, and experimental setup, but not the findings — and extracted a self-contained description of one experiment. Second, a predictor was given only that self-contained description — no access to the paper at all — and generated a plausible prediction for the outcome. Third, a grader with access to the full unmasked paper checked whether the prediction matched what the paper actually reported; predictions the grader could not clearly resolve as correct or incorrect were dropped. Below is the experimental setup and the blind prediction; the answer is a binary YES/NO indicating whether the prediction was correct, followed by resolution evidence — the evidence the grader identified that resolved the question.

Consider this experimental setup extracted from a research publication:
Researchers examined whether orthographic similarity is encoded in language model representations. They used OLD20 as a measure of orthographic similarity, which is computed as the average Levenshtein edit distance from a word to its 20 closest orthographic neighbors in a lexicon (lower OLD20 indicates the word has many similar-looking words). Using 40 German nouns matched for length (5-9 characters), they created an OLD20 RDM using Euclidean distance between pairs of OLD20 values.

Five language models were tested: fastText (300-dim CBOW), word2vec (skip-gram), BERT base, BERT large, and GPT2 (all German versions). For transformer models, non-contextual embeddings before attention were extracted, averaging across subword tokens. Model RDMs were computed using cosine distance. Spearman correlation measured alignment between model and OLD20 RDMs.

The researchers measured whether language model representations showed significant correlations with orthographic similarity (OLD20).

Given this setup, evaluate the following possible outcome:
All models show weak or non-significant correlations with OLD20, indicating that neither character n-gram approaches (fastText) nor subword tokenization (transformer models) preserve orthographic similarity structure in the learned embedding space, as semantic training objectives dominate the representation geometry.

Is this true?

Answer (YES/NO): NO